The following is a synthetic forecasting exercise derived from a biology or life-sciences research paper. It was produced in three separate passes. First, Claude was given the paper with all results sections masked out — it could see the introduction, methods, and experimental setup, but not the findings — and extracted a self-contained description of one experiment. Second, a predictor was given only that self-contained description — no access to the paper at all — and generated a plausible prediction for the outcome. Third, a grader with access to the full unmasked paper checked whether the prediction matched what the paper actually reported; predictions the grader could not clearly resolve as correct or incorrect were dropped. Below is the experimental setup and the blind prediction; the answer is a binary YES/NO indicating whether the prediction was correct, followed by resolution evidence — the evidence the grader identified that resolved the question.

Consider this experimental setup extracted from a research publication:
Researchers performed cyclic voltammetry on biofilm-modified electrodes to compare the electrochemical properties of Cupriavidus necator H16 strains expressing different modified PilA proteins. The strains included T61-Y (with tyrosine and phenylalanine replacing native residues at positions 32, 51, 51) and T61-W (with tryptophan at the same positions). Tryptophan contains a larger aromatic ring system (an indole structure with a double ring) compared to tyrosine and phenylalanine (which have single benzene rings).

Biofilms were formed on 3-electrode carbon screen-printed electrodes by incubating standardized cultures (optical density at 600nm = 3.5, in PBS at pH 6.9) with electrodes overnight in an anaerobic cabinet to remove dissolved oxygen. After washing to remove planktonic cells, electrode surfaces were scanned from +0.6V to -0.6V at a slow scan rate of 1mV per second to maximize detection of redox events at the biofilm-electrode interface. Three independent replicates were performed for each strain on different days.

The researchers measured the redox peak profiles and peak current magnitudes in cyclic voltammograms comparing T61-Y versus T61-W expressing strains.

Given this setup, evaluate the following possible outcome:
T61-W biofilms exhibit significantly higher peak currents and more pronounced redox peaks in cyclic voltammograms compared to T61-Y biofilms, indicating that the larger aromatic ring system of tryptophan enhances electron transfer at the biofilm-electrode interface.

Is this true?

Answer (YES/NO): NO